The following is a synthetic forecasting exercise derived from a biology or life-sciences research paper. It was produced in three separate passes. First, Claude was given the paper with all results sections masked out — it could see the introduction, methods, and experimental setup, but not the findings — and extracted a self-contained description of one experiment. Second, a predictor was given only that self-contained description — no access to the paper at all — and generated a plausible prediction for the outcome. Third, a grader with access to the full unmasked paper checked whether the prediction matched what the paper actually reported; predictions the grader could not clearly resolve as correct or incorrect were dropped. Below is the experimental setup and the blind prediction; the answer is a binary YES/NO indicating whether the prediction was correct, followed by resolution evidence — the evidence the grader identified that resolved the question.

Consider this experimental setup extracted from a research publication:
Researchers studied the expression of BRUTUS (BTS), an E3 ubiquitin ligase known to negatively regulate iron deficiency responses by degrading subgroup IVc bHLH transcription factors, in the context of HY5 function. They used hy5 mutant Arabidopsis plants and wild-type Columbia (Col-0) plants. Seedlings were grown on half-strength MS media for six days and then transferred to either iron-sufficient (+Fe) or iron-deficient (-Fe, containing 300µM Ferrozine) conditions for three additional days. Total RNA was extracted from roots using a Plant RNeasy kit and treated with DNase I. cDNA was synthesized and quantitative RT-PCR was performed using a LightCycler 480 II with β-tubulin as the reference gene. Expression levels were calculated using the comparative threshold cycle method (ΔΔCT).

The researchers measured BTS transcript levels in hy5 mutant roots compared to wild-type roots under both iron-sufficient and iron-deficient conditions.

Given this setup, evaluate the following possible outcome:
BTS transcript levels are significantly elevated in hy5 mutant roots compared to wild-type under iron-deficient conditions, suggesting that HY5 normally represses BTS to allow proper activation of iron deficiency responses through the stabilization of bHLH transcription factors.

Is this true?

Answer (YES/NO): YES